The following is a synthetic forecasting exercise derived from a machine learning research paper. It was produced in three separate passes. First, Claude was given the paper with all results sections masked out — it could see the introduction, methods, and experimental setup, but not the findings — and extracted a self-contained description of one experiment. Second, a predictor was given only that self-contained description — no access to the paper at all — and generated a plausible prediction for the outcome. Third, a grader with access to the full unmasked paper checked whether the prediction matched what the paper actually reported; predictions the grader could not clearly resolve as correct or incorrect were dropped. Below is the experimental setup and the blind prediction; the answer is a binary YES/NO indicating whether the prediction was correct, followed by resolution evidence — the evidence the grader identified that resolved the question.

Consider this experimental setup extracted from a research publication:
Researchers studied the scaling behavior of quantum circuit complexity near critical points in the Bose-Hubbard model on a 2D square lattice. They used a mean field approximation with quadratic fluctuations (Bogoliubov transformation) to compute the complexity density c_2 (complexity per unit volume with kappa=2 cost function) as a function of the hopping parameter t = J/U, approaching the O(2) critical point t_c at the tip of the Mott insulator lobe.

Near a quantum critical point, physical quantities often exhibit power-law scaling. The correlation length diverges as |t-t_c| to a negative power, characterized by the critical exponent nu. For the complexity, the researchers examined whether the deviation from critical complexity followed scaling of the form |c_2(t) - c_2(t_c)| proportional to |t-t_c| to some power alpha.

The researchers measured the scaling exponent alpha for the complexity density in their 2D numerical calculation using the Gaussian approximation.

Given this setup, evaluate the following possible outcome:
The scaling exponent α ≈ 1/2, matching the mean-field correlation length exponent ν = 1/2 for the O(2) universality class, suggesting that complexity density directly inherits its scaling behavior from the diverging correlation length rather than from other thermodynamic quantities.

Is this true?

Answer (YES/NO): NO